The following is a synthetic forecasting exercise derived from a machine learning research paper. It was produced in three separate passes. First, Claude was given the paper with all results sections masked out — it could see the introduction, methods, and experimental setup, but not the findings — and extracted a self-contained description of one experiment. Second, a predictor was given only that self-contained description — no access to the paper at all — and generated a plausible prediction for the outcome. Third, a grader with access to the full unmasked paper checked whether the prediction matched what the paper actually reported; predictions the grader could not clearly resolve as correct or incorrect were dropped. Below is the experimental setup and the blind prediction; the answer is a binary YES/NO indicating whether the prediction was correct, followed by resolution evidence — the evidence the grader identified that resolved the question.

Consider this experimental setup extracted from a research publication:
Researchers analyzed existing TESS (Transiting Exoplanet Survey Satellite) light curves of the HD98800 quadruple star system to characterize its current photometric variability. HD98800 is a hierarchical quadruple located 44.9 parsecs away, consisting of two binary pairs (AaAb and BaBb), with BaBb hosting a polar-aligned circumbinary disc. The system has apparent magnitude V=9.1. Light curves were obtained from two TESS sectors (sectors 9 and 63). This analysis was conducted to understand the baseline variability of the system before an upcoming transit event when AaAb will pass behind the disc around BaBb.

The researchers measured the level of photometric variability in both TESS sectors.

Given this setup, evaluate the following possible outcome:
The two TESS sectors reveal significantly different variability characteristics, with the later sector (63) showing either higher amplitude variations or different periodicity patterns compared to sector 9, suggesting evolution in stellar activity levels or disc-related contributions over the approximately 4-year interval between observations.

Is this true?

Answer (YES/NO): NO